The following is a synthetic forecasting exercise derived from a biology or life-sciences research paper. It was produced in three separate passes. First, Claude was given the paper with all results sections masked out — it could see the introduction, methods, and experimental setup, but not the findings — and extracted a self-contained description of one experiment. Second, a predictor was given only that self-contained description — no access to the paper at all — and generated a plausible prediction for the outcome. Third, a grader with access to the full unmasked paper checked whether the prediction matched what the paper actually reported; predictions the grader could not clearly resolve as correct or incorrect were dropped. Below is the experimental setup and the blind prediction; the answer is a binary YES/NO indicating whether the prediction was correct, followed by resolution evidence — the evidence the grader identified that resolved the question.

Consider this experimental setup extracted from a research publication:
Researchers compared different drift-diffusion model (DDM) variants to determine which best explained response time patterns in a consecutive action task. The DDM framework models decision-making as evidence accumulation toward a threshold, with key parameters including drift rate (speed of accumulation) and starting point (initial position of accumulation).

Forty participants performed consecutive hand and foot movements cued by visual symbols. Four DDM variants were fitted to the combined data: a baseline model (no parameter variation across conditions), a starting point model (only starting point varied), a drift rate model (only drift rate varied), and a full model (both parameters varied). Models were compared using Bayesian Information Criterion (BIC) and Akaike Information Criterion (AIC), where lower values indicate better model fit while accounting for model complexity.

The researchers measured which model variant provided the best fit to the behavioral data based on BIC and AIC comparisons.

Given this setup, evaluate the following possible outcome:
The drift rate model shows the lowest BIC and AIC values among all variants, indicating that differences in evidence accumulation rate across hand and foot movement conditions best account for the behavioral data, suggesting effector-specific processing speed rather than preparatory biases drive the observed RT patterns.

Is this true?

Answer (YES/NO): NO